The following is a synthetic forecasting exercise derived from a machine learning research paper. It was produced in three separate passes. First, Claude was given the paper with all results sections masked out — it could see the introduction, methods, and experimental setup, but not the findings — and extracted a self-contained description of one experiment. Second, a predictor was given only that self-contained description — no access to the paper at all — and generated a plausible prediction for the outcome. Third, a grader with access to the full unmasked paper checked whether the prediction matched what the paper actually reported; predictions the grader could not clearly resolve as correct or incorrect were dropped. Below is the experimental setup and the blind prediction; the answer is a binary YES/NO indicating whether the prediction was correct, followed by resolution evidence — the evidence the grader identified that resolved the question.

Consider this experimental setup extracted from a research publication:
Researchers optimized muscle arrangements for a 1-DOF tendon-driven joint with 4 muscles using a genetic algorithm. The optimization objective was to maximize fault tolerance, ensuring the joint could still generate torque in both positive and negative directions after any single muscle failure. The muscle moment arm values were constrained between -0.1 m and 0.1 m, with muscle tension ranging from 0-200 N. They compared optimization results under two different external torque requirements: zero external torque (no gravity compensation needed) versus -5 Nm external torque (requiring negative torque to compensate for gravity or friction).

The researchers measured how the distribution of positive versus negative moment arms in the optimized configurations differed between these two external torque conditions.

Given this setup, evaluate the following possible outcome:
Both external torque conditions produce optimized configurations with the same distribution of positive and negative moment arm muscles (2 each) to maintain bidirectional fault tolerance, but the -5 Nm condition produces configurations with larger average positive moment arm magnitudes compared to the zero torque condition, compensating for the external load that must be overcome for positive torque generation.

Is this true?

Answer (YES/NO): NO